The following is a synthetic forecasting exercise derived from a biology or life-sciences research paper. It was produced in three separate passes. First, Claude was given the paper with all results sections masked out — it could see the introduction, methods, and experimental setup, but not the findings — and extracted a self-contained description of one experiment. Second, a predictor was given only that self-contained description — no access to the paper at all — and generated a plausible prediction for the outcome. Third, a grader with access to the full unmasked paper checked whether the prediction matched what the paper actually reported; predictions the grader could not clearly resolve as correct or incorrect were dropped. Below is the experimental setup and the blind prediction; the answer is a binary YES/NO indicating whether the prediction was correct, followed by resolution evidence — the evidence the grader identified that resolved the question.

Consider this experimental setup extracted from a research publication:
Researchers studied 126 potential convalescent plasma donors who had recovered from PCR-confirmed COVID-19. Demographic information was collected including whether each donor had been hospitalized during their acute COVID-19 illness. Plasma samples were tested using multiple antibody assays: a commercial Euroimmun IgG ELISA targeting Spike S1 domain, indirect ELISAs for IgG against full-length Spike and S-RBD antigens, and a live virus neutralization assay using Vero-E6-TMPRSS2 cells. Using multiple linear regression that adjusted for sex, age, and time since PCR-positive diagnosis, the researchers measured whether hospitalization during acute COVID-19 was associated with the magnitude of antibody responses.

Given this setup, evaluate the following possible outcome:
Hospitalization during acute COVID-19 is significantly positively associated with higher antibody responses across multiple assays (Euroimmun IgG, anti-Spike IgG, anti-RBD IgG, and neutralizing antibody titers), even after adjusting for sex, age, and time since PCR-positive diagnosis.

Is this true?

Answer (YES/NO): YES